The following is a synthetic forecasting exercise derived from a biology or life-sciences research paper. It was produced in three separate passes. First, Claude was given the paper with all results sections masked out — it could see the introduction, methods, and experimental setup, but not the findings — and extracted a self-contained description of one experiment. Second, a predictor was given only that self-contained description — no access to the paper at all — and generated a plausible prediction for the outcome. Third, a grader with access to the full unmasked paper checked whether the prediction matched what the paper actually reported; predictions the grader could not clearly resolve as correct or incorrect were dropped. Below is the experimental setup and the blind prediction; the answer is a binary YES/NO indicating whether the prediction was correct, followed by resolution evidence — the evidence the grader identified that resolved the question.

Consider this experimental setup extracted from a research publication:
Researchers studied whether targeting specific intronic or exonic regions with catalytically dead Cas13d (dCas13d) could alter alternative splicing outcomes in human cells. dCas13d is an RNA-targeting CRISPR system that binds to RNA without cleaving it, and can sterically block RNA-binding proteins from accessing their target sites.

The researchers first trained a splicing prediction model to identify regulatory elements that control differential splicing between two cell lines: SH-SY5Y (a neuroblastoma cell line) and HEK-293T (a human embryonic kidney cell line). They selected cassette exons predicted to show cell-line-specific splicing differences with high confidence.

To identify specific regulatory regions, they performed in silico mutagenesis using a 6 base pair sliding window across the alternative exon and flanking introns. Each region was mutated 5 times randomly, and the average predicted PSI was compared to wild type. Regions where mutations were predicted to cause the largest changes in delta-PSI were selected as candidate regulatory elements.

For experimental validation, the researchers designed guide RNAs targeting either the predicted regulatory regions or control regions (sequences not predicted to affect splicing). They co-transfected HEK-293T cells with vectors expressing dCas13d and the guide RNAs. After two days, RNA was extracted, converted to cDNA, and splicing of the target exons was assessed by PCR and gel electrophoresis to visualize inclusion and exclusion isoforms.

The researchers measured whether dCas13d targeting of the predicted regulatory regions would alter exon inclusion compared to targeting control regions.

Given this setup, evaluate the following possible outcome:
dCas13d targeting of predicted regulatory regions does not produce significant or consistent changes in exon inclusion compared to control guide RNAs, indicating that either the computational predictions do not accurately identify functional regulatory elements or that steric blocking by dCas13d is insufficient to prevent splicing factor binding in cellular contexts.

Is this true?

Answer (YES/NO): NO